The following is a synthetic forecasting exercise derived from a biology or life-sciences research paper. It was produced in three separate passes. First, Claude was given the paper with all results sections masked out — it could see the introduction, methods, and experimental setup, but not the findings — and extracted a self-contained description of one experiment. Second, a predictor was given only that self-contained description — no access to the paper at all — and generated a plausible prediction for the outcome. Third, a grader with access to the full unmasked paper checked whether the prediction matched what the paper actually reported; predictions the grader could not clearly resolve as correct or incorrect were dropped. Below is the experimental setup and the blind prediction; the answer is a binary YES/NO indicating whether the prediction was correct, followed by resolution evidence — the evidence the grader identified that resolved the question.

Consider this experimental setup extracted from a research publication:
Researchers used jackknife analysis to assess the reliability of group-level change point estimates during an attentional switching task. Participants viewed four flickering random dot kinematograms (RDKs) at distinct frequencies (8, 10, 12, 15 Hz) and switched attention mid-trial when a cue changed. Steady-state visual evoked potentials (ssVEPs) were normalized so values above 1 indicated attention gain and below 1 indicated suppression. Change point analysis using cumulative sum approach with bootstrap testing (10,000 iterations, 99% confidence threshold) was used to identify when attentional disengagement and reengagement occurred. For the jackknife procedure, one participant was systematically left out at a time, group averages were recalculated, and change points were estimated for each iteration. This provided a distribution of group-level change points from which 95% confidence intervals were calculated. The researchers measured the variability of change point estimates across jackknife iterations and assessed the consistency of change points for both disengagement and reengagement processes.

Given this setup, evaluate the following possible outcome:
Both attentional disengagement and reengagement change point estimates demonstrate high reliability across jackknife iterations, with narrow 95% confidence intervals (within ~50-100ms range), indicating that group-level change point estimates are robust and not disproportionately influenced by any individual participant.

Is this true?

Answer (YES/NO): NO